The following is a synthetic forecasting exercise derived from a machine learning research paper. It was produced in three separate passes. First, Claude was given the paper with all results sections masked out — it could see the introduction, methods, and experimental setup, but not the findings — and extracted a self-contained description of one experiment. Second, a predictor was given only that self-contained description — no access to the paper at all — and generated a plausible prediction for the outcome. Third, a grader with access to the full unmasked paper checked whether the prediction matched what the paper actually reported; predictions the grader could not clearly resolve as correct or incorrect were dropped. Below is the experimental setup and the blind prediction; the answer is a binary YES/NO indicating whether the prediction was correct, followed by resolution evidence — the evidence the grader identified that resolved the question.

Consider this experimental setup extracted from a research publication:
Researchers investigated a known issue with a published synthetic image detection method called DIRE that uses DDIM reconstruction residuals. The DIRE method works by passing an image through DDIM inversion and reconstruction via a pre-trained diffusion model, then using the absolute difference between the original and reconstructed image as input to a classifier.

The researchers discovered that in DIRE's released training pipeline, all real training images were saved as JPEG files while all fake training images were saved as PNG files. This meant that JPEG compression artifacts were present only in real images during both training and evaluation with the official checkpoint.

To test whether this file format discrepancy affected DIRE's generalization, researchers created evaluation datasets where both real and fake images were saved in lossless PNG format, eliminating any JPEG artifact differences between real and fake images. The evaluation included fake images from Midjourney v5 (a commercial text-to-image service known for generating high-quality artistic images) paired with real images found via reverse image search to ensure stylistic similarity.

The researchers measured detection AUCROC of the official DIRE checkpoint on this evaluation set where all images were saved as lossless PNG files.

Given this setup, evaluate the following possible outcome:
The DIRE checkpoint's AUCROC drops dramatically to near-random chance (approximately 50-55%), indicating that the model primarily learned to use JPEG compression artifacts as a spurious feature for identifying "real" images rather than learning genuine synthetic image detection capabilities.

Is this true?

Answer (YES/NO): YES